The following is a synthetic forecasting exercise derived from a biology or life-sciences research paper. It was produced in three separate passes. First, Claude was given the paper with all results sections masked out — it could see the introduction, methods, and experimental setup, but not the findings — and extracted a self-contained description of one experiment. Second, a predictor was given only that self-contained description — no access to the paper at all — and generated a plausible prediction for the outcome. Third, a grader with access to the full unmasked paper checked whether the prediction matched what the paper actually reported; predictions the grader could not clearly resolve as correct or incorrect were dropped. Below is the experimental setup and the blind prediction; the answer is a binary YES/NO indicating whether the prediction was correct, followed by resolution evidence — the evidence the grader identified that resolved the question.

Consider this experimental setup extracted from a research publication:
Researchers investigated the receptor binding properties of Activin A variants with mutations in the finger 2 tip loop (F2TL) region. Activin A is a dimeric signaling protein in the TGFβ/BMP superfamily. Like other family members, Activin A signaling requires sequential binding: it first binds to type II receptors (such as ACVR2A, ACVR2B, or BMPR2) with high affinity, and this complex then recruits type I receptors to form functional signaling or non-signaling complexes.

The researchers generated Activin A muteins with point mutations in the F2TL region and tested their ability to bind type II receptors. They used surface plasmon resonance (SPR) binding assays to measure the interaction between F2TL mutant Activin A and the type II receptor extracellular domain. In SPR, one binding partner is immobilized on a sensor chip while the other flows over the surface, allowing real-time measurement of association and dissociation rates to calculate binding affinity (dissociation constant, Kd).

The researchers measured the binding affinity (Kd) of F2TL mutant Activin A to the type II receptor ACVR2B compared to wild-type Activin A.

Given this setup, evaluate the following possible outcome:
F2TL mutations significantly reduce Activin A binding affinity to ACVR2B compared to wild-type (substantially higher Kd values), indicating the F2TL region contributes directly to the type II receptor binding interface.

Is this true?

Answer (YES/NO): NO